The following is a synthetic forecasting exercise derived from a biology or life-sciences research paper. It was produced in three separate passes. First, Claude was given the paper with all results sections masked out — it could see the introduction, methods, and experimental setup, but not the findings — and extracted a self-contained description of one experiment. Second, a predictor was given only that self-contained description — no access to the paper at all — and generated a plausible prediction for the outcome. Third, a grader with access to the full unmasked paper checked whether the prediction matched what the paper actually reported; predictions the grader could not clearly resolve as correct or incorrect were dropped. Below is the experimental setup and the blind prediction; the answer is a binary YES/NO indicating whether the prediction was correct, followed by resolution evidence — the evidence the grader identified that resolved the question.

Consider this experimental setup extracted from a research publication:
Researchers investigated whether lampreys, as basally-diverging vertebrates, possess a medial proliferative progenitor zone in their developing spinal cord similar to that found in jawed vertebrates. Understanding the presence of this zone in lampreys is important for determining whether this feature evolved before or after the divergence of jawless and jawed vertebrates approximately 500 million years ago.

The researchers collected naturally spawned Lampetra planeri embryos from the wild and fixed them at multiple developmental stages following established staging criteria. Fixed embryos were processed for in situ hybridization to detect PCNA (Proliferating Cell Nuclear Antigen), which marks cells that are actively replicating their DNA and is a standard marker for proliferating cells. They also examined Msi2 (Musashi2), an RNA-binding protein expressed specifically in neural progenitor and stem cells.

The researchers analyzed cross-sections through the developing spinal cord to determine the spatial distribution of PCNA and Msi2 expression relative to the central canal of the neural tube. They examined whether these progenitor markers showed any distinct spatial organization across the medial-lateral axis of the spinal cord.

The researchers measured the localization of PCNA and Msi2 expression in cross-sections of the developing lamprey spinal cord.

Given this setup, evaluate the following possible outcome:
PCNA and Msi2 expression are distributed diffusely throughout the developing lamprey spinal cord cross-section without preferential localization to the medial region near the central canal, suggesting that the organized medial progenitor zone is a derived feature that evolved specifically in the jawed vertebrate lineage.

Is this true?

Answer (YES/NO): NO